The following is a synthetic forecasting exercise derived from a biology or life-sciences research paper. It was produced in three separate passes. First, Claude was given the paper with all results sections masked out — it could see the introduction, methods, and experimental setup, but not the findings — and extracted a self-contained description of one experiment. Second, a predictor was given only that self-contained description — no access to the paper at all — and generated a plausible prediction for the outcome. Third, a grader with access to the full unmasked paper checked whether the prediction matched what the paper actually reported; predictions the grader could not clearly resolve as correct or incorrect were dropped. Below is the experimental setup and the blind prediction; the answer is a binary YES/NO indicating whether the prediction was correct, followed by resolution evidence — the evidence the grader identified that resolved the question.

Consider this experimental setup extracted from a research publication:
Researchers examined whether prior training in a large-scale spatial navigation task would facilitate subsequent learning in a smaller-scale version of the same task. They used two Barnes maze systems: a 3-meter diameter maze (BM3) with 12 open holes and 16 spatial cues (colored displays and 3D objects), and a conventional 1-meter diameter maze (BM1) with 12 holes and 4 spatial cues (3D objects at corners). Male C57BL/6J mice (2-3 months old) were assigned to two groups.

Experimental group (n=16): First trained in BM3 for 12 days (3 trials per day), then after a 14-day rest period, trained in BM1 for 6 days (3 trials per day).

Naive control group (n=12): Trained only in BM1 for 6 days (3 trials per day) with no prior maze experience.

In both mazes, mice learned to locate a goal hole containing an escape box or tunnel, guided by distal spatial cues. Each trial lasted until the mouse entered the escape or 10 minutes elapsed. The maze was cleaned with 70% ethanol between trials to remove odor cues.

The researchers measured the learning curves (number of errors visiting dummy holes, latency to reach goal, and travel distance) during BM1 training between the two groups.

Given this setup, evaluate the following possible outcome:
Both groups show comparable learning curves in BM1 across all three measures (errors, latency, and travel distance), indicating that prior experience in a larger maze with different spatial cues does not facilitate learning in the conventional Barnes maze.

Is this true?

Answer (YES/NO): NO